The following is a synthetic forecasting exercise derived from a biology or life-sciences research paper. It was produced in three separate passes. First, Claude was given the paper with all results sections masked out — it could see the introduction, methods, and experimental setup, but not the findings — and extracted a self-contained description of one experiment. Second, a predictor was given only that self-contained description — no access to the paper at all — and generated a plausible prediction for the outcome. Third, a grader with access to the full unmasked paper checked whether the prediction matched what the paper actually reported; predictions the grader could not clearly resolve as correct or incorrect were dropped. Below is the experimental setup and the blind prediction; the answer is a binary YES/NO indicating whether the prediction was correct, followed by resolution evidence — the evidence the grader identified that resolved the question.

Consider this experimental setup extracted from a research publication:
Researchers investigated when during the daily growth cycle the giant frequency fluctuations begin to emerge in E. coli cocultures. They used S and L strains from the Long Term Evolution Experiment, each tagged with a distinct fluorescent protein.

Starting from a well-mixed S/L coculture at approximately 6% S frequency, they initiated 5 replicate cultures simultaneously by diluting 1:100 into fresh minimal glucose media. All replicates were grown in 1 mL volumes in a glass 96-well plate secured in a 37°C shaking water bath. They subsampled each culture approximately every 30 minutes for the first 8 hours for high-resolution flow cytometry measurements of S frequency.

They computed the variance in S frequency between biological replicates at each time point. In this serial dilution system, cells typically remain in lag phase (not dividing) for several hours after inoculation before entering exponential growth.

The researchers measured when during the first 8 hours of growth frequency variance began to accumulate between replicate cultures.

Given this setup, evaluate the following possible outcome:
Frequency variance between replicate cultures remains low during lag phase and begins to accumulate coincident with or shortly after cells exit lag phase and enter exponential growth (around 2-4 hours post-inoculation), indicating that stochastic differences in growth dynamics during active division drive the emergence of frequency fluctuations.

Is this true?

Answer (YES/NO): NO